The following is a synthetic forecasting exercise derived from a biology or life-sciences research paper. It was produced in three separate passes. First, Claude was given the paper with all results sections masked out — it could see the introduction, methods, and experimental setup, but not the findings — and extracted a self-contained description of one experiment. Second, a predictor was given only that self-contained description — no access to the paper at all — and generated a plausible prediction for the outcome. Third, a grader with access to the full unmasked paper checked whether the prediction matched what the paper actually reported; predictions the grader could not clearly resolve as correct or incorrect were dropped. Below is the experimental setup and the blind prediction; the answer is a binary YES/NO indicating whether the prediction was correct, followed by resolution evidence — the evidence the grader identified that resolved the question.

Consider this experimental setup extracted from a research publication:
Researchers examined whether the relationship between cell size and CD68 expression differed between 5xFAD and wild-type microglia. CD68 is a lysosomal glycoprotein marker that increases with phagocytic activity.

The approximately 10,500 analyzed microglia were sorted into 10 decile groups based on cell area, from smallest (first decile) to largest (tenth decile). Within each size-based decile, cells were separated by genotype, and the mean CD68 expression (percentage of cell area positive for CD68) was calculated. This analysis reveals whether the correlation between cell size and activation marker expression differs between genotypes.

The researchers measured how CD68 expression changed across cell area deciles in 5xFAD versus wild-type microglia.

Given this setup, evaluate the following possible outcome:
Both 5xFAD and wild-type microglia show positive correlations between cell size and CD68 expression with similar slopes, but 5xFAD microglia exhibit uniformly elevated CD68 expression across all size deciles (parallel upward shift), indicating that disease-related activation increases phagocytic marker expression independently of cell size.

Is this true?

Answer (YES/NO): NO